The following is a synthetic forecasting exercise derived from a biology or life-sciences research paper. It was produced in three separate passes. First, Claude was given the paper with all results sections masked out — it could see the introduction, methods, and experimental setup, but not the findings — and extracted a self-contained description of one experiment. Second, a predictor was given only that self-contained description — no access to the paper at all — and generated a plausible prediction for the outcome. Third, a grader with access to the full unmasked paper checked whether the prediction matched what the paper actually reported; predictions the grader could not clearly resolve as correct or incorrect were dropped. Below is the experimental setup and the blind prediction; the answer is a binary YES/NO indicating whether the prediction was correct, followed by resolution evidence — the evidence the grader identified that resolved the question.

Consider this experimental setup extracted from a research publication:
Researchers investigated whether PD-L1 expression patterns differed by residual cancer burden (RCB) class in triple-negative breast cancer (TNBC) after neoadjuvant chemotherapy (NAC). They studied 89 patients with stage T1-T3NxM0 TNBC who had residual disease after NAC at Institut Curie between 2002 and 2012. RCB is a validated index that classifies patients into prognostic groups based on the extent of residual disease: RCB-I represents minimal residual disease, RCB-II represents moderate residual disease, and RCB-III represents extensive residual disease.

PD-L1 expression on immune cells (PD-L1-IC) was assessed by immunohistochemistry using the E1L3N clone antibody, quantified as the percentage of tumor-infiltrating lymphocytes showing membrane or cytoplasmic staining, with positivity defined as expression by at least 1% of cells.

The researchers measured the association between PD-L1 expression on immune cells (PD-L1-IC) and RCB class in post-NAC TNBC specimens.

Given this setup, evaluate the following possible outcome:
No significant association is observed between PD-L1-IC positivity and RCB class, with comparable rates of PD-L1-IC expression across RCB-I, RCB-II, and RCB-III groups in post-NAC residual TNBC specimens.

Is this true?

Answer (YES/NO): YES